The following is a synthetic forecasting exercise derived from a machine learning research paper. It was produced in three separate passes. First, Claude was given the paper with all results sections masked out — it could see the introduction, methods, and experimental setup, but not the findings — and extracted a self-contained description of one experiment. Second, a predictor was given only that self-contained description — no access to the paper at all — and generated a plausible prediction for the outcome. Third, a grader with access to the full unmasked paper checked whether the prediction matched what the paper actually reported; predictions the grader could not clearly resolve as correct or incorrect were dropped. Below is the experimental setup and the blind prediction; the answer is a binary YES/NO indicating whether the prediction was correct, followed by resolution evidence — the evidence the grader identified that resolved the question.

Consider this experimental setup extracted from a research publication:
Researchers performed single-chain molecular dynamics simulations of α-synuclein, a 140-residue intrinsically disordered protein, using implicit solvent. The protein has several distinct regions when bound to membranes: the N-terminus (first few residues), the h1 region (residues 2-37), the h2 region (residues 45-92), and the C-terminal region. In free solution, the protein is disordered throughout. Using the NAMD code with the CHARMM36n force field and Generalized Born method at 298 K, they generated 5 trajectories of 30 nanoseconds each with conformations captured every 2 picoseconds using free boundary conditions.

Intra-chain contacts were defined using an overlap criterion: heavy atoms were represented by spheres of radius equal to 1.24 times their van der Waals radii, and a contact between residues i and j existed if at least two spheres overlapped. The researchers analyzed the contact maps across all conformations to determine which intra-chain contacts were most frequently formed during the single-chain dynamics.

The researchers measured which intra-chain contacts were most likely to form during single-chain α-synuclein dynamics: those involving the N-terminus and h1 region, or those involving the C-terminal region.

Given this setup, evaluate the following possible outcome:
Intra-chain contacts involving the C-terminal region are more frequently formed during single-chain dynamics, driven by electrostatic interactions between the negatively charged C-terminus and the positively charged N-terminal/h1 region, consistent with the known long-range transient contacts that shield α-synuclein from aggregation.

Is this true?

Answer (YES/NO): NO